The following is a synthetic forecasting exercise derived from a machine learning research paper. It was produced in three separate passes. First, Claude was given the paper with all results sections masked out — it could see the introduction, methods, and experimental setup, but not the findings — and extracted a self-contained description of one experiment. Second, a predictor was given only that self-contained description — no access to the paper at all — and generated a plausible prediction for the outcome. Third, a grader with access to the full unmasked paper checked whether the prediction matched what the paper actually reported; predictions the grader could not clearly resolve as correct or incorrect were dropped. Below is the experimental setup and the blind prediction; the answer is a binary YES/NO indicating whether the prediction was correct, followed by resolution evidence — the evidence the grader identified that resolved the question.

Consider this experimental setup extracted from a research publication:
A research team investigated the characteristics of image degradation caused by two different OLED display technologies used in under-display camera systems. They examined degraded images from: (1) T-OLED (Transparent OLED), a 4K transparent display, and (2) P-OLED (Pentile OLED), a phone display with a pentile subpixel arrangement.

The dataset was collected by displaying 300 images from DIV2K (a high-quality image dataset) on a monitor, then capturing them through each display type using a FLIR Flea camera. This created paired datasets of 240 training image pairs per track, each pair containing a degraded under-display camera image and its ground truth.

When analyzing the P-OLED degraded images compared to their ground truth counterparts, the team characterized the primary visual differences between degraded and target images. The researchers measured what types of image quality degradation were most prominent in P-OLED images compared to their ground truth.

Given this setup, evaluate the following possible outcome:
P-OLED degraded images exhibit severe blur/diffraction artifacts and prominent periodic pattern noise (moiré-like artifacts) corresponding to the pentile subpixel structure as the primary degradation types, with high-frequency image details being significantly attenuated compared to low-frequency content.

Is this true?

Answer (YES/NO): NO